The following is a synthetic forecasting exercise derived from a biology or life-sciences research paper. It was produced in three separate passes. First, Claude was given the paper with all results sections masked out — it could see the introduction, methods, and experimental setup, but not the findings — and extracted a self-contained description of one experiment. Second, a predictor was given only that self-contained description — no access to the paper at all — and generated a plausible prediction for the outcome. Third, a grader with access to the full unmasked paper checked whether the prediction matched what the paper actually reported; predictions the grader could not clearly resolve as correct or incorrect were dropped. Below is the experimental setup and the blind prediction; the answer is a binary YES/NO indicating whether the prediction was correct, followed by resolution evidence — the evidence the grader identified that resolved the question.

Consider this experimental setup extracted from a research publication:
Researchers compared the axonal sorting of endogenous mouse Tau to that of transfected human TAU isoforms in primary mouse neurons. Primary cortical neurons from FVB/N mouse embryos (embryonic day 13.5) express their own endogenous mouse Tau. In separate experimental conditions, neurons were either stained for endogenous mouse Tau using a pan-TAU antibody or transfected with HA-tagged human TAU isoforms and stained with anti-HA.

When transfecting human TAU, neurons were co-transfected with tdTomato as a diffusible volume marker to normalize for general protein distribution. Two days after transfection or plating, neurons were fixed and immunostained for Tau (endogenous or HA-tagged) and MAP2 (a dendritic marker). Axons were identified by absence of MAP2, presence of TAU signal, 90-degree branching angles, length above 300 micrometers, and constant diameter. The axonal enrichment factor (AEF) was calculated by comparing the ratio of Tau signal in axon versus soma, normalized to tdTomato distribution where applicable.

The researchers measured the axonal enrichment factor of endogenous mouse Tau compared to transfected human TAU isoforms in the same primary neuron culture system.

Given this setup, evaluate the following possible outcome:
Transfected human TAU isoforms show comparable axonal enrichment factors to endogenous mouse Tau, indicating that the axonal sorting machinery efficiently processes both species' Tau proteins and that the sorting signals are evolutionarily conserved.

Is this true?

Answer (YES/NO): NO